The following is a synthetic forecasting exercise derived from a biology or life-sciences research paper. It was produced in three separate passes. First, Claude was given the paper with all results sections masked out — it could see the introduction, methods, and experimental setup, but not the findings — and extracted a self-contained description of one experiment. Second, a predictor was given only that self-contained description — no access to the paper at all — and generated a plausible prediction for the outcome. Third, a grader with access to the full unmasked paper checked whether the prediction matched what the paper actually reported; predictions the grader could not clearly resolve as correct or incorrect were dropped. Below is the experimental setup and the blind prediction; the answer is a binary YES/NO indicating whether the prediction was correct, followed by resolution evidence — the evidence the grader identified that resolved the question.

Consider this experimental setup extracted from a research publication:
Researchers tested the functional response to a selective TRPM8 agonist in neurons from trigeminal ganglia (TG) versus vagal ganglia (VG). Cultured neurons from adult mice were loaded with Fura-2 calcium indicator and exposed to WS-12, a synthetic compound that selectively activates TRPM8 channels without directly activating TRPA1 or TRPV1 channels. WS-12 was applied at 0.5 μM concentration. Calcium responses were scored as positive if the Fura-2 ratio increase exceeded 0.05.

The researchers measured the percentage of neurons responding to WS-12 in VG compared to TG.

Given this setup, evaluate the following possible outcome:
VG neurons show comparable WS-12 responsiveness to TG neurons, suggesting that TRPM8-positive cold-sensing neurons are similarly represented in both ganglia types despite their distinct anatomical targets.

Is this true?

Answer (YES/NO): NO